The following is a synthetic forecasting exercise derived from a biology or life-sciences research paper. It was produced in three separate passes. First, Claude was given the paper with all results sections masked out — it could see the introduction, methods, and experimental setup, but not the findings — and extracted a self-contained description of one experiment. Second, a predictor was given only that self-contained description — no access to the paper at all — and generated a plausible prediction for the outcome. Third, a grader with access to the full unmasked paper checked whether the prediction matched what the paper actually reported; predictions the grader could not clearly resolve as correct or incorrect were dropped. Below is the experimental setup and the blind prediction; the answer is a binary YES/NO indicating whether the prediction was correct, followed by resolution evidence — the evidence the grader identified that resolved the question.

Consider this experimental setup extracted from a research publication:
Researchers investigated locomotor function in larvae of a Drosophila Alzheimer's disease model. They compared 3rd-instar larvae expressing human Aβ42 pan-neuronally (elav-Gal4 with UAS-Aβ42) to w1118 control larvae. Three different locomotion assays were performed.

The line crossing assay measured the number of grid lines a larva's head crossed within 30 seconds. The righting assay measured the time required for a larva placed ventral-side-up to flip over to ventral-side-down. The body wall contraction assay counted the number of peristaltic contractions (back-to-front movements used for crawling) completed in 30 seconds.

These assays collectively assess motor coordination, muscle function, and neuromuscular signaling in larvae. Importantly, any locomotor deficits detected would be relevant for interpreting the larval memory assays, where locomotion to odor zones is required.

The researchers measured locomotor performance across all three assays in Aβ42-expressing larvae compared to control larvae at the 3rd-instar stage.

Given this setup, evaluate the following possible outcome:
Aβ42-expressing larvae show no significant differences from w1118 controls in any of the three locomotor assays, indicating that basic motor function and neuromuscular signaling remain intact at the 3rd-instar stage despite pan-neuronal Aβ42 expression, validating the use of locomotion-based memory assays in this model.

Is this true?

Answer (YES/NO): NO